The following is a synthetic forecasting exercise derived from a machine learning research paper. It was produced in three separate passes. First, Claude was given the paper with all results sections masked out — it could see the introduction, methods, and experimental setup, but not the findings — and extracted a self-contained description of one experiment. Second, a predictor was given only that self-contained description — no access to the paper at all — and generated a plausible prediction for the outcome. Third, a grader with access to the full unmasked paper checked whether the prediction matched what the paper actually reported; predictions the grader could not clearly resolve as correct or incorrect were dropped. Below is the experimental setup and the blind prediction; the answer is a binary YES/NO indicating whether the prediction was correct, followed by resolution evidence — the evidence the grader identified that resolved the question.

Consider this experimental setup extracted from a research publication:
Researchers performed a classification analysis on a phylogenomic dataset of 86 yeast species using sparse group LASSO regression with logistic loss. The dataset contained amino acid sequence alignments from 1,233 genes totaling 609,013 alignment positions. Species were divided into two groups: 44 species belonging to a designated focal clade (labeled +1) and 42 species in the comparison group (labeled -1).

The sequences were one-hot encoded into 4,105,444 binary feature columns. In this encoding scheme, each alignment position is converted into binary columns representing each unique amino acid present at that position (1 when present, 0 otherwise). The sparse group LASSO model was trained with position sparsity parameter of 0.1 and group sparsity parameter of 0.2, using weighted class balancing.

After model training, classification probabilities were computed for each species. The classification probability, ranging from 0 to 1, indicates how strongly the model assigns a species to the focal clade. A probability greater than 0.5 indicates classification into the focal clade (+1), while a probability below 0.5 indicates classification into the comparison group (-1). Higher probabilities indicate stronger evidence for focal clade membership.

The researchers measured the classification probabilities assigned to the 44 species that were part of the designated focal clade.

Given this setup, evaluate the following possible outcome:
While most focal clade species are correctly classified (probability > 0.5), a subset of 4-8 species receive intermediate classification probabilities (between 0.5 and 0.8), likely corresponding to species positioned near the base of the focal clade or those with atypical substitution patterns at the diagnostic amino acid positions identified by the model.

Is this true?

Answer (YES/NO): NO